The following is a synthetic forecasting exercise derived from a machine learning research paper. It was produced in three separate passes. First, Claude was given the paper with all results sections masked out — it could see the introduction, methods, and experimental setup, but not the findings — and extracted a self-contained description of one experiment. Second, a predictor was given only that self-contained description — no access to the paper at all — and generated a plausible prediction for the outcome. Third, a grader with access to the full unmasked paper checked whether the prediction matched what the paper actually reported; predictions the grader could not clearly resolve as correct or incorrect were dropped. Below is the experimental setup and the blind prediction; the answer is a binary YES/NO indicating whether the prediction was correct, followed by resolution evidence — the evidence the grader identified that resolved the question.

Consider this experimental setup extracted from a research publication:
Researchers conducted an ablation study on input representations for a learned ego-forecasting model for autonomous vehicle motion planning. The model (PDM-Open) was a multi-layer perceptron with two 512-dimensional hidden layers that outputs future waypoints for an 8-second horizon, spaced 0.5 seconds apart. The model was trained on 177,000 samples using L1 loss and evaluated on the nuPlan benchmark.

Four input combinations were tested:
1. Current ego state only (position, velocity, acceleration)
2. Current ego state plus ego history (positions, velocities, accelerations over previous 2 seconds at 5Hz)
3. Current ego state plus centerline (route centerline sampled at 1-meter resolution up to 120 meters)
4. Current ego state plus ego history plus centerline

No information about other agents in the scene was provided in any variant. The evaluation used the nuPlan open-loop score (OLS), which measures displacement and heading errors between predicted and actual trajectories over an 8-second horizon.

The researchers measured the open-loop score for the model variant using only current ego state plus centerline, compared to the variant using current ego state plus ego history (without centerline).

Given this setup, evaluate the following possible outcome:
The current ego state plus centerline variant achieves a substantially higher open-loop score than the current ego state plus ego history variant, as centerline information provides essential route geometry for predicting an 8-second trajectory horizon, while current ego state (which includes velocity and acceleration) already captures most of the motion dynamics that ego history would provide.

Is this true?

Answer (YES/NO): YES